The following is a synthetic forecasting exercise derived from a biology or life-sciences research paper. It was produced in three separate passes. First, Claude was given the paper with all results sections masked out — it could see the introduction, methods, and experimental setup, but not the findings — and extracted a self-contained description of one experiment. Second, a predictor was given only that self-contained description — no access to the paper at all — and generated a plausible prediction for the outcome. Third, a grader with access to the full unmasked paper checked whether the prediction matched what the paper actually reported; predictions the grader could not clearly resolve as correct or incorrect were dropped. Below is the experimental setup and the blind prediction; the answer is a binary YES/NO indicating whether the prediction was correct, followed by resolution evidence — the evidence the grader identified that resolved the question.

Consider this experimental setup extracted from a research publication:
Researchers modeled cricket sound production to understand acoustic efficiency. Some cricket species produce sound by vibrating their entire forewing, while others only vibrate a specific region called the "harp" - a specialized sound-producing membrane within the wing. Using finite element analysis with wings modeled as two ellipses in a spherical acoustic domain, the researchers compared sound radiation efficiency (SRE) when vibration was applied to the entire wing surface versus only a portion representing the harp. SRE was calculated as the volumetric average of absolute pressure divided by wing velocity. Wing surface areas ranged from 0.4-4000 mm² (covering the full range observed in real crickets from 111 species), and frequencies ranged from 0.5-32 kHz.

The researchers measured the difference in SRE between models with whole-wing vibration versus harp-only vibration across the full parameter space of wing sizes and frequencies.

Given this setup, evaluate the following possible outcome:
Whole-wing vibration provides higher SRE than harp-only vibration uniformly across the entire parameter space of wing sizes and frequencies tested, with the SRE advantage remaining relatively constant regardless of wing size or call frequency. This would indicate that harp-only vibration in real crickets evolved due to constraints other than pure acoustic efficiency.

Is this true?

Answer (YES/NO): NO